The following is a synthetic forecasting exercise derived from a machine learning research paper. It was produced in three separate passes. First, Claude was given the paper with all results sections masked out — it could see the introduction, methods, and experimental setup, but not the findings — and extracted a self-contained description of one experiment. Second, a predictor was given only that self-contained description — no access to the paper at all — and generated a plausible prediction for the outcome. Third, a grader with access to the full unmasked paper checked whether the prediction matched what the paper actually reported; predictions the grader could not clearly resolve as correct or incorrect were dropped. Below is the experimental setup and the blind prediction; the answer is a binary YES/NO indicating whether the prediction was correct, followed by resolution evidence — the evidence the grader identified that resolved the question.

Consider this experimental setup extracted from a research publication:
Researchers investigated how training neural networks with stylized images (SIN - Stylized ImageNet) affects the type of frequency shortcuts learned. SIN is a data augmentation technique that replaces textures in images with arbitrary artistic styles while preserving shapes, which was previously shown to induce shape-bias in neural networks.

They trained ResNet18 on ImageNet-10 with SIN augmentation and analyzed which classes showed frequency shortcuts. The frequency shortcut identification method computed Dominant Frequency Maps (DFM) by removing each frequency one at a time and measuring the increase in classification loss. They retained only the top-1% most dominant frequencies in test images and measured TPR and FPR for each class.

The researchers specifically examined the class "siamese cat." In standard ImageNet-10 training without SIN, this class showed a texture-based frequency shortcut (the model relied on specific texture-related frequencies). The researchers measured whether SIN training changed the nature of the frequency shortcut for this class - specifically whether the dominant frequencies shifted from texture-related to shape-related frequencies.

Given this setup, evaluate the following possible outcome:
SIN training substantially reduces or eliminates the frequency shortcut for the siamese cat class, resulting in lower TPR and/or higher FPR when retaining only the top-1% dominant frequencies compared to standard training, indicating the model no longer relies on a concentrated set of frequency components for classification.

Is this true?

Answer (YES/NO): NO